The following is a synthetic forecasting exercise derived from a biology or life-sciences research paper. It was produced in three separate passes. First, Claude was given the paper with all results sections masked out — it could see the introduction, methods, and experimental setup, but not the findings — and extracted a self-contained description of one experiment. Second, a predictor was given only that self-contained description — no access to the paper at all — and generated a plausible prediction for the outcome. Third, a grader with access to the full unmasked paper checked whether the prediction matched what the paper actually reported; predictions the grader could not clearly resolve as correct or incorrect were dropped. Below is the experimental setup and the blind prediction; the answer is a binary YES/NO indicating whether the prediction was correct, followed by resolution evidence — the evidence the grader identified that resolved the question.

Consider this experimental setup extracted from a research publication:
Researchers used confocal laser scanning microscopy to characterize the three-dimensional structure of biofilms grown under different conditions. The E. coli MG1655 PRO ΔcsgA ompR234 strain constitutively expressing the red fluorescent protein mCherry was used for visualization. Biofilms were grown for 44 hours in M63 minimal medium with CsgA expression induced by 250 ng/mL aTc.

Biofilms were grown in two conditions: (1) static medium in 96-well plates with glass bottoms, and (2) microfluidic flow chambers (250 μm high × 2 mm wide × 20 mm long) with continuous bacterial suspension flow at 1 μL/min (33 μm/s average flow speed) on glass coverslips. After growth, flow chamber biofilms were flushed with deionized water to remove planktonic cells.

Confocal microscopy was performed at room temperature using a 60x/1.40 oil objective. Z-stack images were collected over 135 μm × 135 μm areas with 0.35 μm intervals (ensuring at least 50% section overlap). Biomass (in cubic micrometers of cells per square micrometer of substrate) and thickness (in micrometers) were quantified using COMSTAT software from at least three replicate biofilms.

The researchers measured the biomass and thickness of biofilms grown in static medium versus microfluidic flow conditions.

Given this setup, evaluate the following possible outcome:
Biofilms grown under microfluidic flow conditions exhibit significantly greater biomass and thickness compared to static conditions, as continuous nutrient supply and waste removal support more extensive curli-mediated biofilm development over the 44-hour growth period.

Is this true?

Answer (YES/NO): YES